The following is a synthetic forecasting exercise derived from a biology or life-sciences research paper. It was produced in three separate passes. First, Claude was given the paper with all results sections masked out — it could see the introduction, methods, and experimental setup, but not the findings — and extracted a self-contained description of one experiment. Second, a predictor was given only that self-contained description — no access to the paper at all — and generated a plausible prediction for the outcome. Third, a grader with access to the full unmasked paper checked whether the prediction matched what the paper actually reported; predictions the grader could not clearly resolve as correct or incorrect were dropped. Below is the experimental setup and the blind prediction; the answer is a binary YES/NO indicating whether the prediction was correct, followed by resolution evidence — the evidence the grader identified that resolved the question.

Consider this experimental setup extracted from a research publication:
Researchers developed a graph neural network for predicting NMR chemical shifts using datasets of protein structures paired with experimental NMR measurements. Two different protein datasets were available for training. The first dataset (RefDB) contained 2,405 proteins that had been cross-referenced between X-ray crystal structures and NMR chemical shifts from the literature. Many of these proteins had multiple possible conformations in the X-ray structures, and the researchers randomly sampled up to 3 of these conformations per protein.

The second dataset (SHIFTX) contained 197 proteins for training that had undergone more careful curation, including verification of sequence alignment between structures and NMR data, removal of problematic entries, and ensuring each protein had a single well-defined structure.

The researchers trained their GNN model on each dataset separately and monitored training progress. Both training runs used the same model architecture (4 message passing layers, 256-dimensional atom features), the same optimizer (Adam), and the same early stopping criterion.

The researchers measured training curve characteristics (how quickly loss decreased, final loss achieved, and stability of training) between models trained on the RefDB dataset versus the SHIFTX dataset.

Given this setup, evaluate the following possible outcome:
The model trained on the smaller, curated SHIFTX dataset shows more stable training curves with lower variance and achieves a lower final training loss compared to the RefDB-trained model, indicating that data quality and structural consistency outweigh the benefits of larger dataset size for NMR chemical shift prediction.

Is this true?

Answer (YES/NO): NO